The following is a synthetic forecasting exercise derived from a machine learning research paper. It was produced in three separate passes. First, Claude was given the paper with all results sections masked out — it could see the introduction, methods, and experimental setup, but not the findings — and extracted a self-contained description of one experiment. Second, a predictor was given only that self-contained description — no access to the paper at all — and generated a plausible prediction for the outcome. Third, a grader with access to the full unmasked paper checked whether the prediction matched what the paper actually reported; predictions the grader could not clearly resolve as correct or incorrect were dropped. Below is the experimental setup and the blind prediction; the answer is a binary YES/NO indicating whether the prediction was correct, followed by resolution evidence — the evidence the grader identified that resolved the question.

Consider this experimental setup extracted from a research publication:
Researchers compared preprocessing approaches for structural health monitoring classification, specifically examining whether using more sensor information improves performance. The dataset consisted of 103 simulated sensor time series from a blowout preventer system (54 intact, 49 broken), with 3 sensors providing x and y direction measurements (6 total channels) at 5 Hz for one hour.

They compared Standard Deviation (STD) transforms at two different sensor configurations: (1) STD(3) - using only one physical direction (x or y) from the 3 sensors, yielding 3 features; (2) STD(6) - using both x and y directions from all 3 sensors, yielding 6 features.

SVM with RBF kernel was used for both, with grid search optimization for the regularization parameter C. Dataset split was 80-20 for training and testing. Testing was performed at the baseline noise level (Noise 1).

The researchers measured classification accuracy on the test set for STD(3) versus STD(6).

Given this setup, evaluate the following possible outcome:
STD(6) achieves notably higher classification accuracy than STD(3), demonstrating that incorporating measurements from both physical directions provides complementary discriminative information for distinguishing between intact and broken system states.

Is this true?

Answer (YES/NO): YES